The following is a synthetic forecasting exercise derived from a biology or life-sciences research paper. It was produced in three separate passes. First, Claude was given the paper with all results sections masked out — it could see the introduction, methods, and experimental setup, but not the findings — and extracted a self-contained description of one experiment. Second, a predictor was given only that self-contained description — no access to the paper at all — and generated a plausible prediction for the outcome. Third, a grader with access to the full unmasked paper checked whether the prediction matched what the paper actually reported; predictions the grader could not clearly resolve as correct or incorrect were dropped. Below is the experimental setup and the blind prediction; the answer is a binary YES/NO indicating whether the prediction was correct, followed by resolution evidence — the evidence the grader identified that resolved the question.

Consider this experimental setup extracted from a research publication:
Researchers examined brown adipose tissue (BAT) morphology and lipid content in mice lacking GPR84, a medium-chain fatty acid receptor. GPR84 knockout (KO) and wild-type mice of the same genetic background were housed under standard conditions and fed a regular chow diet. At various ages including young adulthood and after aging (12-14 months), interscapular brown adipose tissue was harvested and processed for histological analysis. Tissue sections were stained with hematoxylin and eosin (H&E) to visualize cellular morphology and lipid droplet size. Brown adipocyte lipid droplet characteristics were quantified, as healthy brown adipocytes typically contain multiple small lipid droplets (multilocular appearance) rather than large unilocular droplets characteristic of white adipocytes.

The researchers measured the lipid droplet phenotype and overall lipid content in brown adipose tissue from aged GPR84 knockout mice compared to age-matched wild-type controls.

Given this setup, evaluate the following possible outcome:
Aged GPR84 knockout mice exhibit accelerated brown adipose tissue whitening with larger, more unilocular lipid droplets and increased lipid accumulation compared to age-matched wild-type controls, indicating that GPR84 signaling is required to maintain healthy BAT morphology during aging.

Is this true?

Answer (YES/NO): YES